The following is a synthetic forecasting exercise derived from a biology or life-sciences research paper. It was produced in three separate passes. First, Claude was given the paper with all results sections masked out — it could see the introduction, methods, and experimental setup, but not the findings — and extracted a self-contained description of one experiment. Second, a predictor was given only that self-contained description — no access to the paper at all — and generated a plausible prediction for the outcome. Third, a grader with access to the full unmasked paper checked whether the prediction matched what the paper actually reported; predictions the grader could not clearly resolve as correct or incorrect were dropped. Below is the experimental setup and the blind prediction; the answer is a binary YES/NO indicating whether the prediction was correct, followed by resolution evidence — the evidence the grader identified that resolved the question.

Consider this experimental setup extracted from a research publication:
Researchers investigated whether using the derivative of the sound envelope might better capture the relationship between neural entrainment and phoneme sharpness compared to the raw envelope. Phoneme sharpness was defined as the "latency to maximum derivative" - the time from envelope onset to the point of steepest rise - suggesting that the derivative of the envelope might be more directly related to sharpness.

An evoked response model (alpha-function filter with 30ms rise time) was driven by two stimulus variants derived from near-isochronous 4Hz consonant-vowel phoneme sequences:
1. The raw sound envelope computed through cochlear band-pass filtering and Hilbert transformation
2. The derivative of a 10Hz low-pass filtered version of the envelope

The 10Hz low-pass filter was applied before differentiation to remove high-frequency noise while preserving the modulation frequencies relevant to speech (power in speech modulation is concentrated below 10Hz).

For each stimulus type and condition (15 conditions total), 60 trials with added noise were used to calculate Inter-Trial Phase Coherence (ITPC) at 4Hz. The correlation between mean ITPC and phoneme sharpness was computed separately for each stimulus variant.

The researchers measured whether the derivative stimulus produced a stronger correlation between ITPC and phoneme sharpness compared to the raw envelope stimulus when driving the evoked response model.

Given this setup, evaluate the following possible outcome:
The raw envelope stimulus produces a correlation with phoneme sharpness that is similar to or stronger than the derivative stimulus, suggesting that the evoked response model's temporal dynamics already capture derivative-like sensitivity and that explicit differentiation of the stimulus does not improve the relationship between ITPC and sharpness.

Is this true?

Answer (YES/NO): NO